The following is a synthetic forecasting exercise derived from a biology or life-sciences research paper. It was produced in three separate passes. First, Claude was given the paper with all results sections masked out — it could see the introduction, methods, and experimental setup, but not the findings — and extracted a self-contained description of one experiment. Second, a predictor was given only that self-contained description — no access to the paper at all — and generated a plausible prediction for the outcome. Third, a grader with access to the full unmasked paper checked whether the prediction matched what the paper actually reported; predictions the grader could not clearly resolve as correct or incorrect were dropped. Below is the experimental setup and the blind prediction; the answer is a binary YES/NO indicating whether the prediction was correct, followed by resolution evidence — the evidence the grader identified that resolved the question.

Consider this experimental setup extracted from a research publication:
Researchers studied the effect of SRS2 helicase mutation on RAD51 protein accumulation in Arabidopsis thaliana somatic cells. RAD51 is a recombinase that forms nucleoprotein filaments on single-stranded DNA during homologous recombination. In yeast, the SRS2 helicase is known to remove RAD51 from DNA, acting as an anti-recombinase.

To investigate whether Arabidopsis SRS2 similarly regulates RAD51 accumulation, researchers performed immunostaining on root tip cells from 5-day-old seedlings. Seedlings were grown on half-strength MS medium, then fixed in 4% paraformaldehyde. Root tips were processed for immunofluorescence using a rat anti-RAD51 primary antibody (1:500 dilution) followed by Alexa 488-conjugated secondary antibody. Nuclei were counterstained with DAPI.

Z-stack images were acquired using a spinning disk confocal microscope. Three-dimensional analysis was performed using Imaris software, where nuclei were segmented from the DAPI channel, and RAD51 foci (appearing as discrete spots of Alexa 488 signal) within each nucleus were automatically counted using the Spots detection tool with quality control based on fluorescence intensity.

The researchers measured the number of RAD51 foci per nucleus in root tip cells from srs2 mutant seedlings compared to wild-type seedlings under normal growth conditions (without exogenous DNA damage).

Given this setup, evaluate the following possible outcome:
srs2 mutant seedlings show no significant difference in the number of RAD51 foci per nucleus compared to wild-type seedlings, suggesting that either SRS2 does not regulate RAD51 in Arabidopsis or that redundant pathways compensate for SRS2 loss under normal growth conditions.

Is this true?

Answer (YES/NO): YES